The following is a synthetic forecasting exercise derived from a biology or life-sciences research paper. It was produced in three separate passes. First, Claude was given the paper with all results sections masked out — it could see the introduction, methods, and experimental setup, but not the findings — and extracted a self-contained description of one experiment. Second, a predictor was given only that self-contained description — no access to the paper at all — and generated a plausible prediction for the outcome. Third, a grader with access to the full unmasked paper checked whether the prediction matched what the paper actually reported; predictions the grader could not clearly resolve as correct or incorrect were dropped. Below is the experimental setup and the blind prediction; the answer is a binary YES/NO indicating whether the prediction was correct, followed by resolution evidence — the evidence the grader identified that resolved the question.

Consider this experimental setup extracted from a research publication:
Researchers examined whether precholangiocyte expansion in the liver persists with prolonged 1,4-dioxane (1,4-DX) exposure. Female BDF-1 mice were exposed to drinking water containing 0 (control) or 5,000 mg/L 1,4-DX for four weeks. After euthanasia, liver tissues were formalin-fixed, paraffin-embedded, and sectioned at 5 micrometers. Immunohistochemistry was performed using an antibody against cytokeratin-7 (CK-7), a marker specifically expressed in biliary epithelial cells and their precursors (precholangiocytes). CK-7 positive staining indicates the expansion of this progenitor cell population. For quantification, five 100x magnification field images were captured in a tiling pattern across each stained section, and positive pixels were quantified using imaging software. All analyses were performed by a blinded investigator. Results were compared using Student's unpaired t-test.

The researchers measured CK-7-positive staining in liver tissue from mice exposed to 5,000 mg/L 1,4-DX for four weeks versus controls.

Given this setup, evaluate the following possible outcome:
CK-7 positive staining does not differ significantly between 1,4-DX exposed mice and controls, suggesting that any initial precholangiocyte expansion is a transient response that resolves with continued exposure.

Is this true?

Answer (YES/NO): NO